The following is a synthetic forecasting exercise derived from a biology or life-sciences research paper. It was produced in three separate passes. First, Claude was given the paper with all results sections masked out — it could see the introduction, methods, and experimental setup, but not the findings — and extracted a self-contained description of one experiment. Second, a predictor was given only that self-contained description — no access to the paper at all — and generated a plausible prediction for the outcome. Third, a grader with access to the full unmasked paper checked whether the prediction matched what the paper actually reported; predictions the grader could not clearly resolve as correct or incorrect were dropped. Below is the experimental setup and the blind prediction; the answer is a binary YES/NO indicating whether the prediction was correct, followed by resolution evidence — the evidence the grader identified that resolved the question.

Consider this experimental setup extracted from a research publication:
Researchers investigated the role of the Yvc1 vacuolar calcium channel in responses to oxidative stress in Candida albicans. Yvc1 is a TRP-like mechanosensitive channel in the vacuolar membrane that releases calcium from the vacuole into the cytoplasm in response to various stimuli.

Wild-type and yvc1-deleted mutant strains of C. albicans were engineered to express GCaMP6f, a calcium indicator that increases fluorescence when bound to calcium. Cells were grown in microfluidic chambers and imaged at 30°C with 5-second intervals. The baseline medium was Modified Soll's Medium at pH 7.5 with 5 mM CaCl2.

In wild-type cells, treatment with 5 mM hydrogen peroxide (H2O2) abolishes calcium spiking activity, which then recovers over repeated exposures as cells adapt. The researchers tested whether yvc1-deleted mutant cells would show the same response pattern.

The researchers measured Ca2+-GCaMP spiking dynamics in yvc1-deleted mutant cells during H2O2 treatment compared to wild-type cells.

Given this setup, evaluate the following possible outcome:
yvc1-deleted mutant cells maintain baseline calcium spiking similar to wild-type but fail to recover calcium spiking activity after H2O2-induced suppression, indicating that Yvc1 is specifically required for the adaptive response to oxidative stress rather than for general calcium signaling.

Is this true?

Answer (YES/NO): NO